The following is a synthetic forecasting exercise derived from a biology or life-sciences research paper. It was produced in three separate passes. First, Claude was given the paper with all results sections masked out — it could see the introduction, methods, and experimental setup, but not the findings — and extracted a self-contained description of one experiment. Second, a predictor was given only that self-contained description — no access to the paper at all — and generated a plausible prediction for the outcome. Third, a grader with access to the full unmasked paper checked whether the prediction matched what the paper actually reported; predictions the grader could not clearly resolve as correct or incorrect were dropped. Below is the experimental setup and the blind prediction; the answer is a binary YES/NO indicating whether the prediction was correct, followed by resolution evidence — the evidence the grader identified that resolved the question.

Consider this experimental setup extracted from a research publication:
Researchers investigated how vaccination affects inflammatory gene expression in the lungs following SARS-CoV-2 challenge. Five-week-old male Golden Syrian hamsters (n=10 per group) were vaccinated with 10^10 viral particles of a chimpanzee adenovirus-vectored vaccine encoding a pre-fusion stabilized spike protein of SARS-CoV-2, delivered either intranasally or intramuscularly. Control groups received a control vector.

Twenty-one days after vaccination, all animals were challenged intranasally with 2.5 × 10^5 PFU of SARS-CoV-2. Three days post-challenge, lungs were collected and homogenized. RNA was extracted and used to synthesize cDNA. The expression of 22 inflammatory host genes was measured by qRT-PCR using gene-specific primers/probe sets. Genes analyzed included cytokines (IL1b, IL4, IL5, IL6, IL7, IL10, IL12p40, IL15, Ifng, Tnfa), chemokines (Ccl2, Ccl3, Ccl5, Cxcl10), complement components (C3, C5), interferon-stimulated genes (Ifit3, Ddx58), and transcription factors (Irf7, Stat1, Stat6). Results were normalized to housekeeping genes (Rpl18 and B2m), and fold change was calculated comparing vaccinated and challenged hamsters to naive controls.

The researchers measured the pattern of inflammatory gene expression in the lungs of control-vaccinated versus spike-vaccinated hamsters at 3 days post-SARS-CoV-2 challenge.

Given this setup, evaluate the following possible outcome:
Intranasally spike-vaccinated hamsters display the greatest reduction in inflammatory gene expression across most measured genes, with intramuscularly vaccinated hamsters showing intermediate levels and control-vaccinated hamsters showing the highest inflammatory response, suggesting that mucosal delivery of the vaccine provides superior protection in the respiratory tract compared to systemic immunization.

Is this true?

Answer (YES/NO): NO